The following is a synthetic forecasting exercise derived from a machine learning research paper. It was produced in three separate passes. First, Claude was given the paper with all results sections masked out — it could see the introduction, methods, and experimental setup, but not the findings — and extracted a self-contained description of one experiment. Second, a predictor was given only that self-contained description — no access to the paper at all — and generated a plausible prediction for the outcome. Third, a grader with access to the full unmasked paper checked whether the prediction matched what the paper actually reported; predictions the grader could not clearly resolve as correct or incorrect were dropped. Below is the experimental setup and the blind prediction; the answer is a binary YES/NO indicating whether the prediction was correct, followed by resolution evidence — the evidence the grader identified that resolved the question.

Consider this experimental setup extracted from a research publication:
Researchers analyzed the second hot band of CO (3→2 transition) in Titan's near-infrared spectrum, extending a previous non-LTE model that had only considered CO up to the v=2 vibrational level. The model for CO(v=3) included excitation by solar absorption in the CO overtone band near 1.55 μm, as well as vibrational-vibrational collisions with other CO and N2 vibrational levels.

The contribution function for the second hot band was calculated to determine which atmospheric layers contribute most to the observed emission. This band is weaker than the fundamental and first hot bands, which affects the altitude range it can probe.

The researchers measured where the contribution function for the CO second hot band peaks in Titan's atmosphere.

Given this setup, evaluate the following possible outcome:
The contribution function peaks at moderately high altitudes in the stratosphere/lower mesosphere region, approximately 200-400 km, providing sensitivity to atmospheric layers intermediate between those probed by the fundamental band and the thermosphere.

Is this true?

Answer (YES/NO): NO